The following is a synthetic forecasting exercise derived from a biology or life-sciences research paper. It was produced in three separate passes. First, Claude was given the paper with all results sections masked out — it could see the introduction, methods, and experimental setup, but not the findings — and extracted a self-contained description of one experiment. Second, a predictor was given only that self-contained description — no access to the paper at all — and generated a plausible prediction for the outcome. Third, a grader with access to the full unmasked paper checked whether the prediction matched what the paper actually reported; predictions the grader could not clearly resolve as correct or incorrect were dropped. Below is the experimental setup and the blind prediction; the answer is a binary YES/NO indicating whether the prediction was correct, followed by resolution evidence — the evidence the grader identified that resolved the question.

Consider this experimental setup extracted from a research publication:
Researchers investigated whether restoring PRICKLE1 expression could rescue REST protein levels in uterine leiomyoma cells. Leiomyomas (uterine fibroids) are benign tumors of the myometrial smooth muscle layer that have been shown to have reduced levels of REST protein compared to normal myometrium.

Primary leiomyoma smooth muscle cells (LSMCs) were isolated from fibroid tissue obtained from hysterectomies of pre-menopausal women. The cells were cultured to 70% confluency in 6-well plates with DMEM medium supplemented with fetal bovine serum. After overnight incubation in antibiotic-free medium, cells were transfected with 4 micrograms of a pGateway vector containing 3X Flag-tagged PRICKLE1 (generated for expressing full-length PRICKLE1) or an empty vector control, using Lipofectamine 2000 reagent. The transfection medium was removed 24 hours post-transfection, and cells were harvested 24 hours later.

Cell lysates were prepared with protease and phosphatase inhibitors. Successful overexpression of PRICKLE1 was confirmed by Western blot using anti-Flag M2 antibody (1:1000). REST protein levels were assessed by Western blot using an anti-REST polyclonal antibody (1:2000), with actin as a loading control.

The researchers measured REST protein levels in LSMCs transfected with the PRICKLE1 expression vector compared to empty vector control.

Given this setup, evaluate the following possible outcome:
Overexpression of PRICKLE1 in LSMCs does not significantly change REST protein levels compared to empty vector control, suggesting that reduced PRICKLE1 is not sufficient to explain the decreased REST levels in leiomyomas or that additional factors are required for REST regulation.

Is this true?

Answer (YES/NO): NO